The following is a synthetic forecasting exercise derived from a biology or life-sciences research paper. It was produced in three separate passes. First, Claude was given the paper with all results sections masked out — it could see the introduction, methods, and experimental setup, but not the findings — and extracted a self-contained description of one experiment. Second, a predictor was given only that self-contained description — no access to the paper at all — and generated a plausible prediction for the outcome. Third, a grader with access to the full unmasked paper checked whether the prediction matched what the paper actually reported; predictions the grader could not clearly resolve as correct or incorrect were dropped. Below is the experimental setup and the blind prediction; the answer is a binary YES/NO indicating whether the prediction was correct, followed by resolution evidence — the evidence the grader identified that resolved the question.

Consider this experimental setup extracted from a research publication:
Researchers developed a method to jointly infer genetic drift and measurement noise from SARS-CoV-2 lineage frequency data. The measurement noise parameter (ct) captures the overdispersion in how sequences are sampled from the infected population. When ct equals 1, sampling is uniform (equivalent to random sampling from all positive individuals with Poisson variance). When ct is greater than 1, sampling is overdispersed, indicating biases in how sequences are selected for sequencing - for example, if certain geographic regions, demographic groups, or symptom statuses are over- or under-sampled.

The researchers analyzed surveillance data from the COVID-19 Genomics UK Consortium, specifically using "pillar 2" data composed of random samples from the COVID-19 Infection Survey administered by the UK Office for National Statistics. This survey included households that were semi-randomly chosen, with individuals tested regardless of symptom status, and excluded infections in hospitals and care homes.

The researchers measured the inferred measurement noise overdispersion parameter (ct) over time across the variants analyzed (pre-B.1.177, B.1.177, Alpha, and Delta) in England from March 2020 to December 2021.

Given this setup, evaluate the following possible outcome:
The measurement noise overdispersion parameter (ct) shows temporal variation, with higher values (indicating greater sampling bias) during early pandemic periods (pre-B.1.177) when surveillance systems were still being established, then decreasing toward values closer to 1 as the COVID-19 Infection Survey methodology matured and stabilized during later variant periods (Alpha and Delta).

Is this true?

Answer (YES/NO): NO